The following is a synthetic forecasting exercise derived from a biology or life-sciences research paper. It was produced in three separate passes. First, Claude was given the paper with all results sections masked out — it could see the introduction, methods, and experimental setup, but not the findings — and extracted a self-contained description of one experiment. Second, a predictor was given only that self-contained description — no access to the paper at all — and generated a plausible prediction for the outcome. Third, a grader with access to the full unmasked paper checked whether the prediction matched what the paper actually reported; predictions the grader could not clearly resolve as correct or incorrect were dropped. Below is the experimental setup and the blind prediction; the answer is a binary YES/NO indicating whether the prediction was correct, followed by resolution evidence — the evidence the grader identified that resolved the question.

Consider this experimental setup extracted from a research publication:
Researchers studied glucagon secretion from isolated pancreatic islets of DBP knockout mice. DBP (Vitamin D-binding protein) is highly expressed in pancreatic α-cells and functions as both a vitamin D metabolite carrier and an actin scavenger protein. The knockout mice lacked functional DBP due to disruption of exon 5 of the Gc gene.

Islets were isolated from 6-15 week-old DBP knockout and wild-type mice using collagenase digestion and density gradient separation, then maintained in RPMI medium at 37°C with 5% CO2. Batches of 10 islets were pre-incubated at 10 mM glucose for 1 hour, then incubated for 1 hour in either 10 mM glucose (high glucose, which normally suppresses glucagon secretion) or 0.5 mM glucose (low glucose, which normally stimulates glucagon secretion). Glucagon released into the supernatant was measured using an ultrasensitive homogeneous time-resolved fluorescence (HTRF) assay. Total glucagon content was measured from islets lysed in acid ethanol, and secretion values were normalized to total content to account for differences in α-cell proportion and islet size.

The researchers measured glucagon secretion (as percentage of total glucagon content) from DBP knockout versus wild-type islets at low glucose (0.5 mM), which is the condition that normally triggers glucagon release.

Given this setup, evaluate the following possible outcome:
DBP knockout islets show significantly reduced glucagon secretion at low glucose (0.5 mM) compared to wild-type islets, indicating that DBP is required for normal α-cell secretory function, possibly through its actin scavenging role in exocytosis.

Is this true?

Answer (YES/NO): YES